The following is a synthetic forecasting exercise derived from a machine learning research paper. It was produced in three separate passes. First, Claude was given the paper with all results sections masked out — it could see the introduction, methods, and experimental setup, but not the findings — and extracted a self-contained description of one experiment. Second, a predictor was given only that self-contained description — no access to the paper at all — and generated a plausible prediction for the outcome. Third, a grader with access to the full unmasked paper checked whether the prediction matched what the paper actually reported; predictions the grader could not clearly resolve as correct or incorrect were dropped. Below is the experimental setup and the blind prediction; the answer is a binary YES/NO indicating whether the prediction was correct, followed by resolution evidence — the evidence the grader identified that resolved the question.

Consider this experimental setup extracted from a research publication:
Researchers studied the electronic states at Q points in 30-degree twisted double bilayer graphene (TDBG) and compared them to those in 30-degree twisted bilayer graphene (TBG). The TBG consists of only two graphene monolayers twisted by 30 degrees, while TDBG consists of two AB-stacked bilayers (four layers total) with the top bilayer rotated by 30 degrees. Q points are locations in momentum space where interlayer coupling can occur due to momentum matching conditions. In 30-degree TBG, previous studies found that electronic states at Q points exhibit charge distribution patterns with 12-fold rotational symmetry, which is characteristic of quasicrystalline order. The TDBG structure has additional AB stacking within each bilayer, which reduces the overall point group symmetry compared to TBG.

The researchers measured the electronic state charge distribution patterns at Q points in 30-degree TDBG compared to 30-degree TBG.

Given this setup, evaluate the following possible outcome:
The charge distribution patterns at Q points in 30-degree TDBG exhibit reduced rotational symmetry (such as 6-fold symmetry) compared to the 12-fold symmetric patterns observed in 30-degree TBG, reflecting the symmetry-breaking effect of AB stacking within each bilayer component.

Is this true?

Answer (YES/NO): NO